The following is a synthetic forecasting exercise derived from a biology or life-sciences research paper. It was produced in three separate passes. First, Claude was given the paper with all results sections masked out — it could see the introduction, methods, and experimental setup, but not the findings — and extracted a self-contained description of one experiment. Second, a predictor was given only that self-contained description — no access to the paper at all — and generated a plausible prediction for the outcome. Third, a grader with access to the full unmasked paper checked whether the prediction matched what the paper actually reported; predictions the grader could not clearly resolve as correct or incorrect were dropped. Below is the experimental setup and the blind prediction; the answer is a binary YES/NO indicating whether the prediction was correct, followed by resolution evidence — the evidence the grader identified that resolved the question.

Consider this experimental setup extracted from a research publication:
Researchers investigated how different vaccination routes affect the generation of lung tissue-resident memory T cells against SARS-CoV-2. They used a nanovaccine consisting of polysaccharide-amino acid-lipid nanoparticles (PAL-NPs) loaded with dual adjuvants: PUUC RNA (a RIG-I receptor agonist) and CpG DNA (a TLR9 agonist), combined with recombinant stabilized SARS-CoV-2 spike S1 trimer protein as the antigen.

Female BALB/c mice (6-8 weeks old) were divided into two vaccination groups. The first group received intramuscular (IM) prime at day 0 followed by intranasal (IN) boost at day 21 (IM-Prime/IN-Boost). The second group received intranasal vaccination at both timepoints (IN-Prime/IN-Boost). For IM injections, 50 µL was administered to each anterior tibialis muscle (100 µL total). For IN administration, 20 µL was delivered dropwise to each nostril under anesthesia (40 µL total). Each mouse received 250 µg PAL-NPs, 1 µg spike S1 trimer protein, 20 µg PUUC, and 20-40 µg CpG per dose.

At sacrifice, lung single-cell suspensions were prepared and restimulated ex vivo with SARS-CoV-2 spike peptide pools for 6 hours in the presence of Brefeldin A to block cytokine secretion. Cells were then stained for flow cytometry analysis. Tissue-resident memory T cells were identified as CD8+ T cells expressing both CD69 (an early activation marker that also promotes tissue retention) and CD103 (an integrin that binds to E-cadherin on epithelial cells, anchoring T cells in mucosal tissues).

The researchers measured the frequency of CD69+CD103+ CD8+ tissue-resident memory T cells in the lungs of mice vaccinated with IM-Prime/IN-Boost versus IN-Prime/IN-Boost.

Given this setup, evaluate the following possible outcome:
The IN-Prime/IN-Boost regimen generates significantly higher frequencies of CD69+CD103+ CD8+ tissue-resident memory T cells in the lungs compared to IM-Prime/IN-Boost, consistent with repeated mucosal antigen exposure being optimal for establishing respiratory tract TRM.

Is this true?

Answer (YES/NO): NO